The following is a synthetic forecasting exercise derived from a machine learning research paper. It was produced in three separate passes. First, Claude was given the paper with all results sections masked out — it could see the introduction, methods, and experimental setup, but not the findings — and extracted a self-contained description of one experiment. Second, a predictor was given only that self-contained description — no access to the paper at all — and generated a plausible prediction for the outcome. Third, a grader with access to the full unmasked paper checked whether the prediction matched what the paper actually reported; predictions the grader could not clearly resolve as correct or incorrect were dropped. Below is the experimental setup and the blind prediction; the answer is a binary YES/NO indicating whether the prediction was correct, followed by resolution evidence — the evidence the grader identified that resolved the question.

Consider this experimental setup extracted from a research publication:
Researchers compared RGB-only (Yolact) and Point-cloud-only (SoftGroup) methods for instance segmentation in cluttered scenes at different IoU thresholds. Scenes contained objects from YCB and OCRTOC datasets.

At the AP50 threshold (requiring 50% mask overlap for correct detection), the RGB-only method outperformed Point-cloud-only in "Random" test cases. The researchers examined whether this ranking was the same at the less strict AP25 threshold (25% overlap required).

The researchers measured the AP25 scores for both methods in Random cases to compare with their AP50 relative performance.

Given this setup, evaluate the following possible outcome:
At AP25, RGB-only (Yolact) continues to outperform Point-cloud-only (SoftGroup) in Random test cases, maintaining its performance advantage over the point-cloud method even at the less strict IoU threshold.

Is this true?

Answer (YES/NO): NO